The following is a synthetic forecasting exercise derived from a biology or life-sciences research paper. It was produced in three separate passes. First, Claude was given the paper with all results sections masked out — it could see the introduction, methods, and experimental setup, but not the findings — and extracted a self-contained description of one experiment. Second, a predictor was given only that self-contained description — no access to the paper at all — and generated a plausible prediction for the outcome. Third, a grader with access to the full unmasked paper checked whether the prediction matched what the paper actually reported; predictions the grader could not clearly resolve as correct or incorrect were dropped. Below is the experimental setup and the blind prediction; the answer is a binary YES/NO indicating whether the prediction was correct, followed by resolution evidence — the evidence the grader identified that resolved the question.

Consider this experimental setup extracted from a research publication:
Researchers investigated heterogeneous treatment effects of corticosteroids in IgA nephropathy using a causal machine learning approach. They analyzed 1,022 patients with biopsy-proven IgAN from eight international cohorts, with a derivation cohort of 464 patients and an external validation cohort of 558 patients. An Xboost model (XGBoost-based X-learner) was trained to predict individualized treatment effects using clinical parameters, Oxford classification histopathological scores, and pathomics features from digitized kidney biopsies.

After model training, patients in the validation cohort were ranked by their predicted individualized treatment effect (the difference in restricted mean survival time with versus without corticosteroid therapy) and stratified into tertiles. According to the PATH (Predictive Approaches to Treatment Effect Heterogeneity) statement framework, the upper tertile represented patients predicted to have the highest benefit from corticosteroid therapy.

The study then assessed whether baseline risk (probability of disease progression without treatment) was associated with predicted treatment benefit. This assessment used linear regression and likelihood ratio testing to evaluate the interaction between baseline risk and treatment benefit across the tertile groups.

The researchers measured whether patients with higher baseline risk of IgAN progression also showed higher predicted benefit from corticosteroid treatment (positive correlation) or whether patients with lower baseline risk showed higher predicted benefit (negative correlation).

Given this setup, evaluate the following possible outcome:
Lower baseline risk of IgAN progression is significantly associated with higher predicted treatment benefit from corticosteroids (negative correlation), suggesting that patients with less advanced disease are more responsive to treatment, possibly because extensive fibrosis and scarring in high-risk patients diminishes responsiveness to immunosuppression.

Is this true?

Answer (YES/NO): NO